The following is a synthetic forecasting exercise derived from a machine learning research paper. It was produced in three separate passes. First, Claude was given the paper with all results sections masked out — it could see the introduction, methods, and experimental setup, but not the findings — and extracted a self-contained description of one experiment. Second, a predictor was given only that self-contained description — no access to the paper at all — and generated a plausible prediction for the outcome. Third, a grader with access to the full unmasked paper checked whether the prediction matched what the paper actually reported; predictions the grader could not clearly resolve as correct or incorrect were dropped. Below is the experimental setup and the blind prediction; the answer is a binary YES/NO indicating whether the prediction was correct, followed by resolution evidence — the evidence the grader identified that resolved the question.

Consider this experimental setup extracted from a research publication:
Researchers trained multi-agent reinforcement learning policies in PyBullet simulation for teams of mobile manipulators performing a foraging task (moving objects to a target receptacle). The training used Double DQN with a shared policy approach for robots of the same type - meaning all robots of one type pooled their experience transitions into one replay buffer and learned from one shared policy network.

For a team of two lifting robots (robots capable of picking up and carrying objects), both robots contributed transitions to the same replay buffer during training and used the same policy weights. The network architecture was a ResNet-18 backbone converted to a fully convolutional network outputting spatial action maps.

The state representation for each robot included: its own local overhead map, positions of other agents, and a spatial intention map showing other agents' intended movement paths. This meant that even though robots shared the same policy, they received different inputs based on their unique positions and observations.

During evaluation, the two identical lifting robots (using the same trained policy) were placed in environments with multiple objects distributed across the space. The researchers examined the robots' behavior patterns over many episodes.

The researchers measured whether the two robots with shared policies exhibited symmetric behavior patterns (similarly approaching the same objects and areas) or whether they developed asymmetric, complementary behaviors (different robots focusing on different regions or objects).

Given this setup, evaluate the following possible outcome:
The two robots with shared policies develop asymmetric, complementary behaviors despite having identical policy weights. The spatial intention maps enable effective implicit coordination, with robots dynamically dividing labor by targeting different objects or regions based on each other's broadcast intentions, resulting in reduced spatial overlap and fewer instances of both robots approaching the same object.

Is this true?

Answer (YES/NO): YES